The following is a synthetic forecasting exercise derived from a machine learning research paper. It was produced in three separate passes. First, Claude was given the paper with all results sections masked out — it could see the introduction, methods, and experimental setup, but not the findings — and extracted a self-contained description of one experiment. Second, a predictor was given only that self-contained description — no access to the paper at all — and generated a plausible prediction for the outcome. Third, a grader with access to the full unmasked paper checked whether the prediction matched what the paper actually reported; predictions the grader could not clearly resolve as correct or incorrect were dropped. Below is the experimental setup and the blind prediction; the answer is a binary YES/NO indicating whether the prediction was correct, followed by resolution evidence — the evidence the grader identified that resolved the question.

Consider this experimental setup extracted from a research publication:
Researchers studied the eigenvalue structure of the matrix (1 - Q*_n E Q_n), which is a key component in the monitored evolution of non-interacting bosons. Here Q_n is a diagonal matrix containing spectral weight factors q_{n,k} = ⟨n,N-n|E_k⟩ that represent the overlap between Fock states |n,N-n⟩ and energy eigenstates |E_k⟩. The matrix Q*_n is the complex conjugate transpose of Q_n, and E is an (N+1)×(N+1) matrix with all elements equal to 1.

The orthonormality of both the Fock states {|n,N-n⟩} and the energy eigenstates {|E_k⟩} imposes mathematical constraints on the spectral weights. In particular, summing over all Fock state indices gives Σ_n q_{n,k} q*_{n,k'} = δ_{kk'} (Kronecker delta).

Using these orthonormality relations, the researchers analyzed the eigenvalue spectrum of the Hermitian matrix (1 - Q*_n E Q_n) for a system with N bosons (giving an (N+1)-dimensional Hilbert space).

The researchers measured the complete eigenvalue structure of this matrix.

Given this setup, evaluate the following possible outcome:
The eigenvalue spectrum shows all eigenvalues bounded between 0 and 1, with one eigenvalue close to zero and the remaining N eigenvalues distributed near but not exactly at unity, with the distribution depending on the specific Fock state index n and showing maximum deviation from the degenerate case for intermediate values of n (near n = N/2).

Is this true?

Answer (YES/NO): NO